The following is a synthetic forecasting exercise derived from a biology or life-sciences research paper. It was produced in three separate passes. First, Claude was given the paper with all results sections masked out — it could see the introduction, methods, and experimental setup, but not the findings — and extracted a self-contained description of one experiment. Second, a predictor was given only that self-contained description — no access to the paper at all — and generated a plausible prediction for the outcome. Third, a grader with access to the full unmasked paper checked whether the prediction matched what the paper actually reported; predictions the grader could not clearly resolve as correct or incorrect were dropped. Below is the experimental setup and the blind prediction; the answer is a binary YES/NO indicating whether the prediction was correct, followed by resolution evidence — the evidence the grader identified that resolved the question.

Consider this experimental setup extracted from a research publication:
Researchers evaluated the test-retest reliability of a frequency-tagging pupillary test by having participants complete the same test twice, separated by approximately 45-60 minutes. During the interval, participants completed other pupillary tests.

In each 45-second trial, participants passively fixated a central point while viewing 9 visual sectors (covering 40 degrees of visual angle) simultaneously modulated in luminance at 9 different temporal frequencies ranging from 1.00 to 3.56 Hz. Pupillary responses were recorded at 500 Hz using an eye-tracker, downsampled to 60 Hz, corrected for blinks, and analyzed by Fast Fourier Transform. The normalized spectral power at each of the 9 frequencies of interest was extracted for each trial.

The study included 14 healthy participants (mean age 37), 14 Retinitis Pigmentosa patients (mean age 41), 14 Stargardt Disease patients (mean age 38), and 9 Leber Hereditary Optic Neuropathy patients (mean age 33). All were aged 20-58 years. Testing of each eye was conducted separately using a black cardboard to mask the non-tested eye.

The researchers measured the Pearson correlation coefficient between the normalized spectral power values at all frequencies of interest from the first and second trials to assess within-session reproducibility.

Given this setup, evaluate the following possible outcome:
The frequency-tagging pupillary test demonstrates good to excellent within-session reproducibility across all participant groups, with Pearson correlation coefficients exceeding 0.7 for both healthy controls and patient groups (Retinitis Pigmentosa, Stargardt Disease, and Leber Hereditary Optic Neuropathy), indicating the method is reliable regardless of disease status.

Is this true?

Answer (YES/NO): NO